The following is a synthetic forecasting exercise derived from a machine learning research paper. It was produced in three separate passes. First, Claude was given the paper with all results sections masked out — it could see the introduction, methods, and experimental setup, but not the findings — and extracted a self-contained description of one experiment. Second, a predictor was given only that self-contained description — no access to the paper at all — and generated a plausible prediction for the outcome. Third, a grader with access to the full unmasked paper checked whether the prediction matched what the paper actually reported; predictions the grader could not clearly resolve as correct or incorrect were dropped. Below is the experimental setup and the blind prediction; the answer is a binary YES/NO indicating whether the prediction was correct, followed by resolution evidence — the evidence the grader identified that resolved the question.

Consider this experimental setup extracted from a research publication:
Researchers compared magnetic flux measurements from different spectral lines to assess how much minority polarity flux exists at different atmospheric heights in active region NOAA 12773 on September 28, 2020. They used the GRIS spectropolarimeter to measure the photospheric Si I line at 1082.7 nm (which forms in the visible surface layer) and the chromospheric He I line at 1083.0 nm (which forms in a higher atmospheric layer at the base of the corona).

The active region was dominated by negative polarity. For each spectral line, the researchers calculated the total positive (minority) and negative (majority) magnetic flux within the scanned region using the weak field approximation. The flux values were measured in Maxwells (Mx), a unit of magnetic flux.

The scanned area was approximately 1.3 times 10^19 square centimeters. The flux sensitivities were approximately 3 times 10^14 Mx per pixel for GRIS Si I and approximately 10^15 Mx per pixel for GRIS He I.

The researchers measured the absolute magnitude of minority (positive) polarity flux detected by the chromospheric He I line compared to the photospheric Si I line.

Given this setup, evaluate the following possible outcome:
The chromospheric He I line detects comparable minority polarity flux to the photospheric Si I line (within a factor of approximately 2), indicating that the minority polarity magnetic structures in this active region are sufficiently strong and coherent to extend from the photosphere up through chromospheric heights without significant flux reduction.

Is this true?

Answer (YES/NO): NO